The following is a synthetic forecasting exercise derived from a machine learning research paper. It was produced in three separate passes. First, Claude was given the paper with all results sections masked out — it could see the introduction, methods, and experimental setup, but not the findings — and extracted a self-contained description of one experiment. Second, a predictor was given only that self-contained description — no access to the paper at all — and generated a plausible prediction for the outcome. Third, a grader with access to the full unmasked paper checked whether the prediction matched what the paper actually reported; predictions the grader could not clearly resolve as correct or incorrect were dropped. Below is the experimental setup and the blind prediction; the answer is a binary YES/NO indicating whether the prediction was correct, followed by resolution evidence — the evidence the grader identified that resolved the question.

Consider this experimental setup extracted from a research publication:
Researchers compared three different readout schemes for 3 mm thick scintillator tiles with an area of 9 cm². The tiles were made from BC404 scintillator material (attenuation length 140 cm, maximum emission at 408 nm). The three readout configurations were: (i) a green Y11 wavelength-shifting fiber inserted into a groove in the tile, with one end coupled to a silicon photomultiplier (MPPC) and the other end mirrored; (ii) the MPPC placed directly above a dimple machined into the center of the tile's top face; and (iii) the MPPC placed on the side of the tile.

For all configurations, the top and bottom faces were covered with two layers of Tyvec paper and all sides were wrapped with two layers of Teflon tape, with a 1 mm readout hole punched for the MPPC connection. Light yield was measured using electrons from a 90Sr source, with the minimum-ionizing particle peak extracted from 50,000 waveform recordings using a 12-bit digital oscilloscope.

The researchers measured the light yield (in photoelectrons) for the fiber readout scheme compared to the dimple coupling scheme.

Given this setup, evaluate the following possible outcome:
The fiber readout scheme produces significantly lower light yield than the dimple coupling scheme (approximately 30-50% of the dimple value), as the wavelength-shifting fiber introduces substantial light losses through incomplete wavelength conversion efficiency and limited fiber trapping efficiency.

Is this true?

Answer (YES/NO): NO